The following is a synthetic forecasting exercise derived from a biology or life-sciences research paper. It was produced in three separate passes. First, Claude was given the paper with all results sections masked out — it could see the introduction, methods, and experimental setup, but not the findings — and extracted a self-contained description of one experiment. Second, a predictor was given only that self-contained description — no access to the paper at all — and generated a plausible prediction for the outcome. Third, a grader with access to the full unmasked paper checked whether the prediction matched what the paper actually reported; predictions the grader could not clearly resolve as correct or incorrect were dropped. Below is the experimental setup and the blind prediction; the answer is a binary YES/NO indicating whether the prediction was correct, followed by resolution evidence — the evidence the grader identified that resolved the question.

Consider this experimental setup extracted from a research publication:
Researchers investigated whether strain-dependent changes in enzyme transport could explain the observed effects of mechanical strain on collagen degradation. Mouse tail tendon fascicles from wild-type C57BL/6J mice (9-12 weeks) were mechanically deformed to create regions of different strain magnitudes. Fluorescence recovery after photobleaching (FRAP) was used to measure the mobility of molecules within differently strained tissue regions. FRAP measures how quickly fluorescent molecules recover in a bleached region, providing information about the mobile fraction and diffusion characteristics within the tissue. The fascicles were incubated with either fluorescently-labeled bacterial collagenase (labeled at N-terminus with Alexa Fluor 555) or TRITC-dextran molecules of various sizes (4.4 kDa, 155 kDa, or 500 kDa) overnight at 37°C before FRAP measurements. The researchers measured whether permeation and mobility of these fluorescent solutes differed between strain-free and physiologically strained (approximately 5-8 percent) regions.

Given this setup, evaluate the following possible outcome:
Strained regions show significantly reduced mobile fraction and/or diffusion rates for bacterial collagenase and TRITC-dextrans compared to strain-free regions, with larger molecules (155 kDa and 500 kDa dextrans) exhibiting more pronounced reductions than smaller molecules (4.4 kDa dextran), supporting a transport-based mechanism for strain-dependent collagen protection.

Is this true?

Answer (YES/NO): NO